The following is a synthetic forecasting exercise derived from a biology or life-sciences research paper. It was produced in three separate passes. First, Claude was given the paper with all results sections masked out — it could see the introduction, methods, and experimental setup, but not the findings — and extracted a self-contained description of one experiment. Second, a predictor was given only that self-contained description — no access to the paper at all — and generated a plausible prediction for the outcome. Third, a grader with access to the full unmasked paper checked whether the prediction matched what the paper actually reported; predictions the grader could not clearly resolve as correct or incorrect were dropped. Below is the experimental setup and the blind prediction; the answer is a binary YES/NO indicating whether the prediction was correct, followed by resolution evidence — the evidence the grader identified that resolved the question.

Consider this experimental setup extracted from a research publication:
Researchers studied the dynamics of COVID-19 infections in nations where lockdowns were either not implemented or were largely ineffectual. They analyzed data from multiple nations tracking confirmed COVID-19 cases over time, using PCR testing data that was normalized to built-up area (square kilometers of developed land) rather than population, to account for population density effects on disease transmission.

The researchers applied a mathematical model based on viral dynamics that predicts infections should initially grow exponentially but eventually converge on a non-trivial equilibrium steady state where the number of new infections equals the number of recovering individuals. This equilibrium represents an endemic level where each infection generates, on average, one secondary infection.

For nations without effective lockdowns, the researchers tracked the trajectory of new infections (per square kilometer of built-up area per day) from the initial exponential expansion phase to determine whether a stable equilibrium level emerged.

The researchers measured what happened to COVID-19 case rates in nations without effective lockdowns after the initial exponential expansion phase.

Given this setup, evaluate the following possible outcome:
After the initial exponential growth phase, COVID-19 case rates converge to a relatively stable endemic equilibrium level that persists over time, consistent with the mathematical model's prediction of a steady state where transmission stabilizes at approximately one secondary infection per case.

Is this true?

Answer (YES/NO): YES